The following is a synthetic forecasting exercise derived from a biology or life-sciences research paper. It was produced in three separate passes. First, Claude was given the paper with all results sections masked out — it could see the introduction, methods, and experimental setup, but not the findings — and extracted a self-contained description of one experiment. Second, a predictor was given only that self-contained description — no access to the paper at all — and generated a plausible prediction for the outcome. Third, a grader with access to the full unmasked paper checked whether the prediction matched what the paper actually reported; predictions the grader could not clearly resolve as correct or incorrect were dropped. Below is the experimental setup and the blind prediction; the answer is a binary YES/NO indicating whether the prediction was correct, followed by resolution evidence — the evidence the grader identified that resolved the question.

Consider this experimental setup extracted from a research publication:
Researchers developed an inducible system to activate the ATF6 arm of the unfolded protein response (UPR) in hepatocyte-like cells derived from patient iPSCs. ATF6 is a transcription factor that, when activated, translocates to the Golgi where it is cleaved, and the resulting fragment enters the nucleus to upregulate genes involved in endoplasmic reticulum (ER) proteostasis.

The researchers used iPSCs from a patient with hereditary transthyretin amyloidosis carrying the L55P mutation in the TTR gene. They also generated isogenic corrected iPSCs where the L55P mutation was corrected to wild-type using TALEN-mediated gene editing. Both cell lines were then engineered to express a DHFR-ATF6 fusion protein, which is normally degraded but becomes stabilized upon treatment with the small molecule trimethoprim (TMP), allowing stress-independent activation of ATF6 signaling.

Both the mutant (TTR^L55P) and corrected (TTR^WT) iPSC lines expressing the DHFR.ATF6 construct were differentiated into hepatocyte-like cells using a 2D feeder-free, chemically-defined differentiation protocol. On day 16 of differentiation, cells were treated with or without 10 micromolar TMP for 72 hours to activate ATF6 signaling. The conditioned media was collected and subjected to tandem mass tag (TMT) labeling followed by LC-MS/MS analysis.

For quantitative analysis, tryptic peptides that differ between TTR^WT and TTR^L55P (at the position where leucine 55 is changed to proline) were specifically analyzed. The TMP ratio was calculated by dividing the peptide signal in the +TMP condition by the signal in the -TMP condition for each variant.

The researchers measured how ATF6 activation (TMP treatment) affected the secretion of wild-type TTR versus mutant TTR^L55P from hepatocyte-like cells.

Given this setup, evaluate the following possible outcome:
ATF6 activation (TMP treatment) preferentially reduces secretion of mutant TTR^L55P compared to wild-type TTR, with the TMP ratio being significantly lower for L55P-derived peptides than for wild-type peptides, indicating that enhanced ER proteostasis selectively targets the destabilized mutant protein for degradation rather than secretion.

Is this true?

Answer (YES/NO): YES